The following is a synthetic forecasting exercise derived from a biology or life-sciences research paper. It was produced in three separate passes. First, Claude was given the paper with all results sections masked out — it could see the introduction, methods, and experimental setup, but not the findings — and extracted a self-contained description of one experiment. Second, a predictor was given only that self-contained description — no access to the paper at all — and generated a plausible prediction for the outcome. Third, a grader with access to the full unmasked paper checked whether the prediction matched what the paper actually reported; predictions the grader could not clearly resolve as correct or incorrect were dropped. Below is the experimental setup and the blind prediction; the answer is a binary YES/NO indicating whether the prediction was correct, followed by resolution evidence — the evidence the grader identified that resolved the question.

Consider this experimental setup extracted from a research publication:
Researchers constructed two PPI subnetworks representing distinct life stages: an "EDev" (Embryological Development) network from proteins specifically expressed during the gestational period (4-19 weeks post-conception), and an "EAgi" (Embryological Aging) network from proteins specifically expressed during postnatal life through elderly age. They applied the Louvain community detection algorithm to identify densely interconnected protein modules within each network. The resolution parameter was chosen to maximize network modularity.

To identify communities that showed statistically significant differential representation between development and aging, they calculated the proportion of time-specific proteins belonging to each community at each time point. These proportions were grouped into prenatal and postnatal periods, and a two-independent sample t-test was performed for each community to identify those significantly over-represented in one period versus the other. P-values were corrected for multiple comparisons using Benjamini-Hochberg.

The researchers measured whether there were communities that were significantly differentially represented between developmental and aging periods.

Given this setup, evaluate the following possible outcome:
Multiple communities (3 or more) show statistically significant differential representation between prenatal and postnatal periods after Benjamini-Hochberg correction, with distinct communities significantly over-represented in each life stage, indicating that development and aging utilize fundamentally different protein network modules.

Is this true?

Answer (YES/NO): YES